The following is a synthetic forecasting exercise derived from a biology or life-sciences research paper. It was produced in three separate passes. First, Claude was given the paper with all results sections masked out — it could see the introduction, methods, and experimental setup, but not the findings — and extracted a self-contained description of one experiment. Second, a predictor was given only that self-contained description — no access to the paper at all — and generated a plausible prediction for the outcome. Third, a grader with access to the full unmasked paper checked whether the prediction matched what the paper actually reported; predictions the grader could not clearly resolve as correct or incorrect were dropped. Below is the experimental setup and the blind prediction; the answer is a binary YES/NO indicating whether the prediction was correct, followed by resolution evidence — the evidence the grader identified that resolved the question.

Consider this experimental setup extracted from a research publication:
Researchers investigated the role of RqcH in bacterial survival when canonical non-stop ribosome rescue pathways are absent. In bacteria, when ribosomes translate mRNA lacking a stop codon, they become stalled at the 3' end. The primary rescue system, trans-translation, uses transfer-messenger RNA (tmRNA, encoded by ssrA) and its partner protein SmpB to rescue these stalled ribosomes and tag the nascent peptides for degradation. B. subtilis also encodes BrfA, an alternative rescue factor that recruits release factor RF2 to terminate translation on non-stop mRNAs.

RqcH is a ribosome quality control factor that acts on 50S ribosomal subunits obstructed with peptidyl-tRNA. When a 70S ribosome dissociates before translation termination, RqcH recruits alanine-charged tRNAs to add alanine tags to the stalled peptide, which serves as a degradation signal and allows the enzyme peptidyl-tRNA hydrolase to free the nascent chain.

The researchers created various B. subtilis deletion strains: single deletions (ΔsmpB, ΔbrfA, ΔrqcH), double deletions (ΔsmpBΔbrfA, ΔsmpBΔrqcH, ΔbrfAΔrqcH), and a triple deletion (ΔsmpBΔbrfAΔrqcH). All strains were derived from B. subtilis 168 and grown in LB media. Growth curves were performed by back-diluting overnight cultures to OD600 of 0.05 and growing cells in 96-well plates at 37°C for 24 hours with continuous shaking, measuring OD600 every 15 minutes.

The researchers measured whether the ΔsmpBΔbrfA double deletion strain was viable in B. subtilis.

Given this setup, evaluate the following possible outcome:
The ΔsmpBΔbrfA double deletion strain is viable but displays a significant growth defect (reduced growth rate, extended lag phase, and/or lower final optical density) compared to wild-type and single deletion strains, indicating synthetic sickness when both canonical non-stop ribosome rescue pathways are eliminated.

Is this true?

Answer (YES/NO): YES